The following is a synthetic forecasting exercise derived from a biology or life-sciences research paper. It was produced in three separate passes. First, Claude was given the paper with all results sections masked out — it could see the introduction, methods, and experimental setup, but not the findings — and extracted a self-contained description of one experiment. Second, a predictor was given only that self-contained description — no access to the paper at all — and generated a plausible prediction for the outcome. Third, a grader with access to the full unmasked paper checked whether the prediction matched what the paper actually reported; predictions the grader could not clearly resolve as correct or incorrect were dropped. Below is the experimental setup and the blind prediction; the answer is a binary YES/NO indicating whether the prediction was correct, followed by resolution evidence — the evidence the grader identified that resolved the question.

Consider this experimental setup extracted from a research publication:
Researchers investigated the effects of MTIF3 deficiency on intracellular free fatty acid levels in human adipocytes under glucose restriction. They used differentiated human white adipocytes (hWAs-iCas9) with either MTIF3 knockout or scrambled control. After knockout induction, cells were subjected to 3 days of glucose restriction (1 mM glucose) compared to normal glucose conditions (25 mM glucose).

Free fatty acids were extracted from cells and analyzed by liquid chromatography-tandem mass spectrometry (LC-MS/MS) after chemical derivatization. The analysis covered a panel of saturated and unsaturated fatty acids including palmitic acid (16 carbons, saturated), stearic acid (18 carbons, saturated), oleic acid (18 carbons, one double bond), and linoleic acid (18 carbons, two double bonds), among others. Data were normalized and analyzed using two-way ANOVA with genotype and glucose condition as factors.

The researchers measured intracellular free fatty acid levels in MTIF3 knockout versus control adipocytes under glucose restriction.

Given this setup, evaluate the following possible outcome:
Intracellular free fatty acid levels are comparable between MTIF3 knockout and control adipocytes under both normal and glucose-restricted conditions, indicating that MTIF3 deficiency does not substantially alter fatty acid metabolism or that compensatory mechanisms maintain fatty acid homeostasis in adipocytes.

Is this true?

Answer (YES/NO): NO